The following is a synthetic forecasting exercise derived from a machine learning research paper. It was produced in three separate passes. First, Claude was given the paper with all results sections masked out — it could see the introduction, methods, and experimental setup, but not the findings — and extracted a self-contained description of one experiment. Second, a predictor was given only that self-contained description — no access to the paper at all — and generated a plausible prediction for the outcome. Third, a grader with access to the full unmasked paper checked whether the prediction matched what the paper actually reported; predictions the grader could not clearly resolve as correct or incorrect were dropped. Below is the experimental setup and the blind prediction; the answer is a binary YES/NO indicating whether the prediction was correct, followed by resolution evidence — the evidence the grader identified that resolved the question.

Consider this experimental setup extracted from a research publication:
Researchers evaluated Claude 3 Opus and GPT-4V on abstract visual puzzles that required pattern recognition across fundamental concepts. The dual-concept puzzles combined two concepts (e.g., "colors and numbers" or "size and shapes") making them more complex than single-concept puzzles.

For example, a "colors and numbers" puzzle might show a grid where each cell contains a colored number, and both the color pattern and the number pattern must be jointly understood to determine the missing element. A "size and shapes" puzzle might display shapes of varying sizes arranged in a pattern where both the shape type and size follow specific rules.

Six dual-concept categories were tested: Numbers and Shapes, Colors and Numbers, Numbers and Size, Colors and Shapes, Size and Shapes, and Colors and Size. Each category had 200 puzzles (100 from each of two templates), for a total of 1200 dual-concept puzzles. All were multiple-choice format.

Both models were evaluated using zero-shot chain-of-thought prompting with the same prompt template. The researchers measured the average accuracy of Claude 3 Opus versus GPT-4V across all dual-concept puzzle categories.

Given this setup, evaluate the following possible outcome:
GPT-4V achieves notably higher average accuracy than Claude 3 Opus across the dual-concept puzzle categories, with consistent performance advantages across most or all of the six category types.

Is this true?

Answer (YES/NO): NO